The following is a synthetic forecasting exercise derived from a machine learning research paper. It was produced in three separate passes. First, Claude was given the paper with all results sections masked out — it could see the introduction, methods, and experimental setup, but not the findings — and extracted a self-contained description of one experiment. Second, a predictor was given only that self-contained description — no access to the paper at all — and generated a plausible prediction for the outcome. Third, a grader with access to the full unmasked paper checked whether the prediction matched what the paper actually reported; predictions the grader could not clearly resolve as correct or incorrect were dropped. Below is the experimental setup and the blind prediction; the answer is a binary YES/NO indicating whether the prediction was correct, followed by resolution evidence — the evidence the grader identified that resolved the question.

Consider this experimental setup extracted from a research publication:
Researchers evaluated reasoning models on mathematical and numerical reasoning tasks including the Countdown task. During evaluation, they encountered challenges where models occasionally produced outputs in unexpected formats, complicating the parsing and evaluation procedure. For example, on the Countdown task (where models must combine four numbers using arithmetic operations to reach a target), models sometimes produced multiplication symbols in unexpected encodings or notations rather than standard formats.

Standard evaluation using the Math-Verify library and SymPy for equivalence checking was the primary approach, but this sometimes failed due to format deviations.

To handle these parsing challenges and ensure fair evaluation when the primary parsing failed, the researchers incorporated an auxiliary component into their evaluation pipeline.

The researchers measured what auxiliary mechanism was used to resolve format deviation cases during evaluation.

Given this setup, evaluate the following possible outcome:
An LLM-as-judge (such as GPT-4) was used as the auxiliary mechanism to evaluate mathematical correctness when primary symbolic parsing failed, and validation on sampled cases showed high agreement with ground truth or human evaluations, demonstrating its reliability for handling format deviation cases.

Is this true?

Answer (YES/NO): NO